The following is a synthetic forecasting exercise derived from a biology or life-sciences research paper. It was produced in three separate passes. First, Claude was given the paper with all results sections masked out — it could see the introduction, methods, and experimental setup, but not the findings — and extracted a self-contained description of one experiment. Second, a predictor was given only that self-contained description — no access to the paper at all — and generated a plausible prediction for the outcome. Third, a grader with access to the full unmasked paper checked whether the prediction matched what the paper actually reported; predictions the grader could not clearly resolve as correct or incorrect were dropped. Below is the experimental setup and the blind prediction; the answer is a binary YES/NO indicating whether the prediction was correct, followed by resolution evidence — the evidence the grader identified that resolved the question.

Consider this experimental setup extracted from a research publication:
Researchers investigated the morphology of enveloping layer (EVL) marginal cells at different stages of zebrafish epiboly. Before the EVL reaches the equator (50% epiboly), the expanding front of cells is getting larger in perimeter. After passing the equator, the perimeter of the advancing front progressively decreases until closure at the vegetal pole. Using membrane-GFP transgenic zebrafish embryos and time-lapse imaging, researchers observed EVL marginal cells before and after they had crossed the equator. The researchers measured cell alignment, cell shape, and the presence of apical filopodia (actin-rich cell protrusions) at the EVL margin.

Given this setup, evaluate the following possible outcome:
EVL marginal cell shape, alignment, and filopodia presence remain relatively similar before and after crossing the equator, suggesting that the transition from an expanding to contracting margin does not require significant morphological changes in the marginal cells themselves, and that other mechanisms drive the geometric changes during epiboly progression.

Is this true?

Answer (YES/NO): NO